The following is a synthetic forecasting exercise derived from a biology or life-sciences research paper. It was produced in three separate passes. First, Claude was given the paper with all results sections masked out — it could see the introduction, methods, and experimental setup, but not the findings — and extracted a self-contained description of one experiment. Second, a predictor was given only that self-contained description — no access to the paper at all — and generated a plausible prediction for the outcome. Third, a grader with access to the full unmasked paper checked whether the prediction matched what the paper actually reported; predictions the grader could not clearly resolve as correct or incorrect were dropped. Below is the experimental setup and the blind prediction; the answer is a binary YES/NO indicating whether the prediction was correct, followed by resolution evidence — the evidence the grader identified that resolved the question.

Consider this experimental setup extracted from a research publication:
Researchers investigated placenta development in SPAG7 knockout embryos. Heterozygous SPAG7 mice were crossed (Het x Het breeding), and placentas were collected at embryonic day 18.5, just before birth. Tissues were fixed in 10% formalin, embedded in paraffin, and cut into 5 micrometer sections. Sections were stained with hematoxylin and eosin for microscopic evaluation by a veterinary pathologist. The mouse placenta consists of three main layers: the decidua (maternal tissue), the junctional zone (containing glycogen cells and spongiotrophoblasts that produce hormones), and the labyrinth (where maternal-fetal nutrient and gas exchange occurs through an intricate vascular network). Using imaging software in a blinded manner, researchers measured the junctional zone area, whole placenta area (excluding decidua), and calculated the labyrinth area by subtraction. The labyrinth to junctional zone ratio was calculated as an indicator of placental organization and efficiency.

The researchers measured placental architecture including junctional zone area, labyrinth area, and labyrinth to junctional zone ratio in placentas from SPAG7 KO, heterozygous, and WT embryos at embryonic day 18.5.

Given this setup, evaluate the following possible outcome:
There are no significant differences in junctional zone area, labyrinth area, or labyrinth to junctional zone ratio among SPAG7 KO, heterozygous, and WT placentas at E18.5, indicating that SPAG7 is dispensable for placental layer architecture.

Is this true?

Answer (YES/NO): NO